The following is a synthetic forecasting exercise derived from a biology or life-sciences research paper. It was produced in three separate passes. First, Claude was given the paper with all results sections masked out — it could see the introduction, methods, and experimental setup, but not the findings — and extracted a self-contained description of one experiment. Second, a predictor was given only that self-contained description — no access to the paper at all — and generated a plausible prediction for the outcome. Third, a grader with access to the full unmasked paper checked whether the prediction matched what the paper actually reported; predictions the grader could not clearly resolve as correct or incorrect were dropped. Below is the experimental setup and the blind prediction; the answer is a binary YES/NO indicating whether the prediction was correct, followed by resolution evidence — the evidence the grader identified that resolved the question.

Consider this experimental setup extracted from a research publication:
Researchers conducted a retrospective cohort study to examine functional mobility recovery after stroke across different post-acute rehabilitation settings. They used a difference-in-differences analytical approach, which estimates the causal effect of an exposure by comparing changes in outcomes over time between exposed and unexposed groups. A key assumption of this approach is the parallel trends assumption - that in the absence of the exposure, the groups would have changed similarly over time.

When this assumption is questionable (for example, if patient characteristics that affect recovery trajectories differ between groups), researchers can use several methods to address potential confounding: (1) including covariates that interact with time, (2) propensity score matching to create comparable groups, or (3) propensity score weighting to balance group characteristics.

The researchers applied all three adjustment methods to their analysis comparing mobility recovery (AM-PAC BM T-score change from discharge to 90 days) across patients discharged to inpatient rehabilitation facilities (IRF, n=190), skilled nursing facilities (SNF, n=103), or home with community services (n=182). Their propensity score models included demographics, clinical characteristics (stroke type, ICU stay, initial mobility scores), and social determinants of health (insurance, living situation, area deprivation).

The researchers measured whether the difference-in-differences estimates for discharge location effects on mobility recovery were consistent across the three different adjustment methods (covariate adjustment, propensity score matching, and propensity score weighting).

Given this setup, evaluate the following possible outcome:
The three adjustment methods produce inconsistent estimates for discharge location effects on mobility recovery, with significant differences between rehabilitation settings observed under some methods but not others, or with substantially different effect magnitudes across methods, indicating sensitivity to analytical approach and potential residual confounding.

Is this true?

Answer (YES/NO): NO